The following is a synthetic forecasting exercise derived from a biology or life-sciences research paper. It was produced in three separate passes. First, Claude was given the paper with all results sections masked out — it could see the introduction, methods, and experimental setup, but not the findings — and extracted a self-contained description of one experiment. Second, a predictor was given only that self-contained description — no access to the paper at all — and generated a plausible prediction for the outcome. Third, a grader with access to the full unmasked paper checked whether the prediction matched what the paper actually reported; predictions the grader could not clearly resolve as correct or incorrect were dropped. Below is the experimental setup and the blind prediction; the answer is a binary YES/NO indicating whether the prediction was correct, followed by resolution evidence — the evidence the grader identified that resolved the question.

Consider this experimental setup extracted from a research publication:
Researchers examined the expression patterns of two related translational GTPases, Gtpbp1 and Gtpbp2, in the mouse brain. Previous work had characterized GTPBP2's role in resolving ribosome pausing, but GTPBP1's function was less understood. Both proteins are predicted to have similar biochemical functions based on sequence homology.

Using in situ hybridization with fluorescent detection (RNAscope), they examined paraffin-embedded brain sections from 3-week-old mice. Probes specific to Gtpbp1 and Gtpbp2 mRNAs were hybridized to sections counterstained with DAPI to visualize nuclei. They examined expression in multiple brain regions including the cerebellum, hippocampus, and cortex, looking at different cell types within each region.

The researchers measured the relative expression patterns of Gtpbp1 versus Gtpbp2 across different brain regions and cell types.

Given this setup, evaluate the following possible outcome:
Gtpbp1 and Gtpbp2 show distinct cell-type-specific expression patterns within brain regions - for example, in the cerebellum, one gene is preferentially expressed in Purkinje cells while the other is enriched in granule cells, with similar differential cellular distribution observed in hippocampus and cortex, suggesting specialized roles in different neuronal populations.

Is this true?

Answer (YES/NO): NO